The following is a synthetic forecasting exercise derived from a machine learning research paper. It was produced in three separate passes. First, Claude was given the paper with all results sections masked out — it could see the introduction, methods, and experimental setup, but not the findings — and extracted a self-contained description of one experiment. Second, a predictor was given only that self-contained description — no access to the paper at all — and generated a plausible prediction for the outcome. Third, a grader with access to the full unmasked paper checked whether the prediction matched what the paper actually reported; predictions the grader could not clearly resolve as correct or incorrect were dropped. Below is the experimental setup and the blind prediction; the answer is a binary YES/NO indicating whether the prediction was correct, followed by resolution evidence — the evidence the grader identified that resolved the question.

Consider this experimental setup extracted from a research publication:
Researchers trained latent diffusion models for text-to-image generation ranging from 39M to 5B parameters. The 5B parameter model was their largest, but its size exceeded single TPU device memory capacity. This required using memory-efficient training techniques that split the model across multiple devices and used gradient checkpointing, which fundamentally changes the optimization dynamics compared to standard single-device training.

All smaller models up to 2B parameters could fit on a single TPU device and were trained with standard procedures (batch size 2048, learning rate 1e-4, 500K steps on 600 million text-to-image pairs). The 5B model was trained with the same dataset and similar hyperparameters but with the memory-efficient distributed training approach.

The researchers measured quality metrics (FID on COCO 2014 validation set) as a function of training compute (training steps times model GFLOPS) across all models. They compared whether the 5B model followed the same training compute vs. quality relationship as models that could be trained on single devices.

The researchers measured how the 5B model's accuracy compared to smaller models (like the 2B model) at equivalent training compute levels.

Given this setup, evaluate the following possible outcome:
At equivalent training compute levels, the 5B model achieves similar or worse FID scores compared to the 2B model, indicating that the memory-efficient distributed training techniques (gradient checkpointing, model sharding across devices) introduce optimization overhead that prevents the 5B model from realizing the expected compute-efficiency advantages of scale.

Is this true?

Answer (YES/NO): YES